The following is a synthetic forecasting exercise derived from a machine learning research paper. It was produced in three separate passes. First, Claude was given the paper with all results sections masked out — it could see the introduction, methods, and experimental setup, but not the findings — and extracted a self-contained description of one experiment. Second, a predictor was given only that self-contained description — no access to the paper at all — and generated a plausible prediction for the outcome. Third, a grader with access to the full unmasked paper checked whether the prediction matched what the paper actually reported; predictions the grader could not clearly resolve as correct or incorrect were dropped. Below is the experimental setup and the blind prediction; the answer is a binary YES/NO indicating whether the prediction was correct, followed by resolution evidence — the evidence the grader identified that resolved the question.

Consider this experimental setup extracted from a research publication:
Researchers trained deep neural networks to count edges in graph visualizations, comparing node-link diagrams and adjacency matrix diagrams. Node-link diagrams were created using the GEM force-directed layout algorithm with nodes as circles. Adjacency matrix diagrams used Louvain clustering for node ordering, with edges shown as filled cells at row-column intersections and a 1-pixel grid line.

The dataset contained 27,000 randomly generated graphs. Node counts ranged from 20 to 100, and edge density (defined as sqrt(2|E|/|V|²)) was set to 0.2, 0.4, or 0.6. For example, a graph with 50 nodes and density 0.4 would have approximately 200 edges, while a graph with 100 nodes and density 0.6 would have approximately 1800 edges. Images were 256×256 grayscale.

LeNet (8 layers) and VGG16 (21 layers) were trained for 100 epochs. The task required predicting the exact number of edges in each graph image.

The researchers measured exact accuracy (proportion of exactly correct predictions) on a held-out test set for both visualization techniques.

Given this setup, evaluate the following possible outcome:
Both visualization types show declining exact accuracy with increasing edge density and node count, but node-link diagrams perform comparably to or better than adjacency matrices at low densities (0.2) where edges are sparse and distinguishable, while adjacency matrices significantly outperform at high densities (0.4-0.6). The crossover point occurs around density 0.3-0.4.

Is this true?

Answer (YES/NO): NO